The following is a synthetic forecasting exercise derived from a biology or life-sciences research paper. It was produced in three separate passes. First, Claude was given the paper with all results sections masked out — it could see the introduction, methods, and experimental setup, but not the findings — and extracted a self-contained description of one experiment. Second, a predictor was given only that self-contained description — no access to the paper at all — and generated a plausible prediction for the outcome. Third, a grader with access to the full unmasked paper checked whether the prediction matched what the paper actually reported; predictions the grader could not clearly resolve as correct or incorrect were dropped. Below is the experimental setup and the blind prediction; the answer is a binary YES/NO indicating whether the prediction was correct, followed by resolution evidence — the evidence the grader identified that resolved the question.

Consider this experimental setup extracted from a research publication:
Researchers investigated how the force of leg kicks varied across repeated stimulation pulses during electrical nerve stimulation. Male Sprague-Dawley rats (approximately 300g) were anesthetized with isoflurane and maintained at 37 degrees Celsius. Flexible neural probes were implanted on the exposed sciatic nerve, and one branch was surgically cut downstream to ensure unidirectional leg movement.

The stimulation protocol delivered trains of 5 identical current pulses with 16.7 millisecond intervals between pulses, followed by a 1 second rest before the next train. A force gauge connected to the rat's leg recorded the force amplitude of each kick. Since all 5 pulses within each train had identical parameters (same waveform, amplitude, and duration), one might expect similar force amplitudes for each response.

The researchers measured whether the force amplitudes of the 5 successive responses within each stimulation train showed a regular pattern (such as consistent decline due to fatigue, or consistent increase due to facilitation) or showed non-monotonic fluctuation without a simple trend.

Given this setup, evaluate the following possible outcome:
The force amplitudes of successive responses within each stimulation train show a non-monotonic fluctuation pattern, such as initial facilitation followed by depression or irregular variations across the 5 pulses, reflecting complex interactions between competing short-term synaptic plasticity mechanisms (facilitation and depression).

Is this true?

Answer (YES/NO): YES